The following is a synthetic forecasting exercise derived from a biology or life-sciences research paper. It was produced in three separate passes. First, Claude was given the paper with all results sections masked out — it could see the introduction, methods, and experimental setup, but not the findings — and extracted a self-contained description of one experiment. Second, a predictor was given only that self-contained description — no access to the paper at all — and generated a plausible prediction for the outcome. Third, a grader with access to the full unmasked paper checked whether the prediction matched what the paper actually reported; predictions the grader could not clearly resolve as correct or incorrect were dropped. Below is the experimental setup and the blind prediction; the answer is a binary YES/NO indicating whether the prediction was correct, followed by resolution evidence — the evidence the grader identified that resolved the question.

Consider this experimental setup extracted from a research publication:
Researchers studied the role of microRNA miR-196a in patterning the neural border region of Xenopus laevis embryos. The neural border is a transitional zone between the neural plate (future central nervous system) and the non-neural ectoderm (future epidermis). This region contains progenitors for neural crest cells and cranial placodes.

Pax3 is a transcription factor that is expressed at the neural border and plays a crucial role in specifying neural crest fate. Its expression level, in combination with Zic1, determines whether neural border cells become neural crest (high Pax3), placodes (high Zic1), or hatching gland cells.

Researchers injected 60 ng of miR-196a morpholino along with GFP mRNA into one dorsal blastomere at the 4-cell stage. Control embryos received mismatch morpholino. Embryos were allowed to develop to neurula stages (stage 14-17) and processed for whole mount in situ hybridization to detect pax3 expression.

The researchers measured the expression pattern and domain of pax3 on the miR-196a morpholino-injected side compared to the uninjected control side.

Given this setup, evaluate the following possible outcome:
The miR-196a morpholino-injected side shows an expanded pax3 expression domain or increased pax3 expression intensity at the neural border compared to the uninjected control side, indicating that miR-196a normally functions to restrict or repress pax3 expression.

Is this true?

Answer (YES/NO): NO